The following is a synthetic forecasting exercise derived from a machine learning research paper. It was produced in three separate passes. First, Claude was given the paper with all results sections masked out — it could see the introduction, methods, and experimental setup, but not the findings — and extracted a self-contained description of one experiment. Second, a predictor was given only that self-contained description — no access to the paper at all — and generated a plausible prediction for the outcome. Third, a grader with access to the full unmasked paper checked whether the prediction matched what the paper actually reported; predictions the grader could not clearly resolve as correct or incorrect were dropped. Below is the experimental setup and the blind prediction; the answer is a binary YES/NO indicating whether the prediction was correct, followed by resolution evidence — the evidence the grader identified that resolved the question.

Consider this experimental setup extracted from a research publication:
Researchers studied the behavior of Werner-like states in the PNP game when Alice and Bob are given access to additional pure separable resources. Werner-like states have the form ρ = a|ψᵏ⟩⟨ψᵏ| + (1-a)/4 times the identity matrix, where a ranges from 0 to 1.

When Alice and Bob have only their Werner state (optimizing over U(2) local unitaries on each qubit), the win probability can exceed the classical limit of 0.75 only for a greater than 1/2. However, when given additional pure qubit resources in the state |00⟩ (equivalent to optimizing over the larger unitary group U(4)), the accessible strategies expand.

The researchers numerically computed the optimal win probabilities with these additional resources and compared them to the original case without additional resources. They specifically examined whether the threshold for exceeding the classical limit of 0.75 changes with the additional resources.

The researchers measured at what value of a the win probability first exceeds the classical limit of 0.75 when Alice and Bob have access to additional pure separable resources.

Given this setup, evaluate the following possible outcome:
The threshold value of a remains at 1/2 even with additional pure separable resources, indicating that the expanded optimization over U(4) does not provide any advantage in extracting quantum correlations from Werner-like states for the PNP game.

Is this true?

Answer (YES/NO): YES